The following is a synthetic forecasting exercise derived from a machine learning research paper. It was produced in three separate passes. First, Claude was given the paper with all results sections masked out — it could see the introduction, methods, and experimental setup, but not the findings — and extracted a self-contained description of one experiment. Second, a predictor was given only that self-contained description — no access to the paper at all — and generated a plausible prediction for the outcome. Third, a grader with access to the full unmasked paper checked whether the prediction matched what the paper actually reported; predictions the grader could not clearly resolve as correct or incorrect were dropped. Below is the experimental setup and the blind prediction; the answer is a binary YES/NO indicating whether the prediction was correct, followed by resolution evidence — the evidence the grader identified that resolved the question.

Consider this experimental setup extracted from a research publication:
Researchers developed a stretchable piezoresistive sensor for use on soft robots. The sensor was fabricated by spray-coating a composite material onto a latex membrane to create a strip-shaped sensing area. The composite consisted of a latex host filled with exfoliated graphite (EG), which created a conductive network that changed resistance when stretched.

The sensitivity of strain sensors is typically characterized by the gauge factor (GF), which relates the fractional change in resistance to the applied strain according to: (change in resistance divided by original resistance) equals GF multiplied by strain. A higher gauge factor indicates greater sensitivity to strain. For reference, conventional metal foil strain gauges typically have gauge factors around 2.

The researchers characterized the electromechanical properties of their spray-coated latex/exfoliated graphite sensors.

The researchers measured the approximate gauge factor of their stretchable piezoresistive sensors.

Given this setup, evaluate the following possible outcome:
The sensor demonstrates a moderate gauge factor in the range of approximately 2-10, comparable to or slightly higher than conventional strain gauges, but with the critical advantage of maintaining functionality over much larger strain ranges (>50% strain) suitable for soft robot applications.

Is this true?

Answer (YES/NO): NO